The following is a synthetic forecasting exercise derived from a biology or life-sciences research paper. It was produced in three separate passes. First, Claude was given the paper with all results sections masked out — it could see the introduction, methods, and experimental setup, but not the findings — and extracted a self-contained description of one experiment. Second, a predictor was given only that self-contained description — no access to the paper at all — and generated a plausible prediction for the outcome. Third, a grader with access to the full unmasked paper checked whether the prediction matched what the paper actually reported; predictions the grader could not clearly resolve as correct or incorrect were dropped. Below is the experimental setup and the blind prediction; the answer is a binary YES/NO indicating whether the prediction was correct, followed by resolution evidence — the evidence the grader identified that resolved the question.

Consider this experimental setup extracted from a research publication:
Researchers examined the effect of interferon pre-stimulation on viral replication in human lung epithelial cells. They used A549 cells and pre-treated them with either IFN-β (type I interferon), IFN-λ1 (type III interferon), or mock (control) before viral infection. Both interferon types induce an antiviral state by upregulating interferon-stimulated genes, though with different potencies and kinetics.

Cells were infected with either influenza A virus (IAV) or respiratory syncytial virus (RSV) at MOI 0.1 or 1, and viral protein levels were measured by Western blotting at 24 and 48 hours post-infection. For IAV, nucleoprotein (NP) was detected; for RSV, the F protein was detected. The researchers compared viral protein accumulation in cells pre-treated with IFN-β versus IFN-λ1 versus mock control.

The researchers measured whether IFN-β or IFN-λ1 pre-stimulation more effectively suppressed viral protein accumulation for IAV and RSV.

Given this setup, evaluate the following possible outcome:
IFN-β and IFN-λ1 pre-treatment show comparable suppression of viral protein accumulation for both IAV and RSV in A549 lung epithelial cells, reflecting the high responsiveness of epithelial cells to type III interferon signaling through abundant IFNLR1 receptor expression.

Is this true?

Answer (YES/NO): NO